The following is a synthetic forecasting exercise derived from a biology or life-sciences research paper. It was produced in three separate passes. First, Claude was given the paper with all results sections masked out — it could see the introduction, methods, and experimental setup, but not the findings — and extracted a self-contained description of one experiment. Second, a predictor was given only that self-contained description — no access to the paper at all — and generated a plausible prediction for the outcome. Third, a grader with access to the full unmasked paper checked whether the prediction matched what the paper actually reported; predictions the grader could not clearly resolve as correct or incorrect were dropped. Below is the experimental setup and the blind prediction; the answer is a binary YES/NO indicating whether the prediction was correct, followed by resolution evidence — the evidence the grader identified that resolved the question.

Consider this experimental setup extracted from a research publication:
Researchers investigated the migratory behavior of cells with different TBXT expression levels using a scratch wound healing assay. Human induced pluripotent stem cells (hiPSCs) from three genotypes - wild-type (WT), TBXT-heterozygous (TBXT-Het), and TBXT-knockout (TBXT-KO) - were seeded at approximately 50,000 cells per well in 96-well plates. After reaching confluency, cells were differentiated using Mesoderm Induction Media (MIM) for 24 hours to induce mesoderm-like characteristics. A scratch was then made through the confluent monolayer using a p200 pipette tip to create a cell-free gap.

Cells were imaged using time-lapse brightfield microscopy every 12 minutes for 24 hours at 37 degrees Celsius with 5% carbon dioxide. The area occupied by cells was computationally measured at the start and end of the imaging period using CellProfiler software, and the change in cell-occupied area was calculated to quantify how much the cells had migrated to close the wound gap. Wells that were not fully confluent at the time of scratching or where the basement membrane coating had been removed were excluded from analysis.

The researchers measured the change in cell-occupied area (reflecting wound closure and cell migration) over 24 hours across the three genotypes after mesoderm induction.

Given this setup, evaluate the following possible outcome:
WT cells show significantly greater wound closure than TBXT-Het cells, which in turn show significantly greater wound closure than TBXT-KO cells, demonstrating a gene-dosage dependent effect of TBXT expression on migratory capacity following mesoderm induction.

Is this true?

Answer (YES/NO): NO